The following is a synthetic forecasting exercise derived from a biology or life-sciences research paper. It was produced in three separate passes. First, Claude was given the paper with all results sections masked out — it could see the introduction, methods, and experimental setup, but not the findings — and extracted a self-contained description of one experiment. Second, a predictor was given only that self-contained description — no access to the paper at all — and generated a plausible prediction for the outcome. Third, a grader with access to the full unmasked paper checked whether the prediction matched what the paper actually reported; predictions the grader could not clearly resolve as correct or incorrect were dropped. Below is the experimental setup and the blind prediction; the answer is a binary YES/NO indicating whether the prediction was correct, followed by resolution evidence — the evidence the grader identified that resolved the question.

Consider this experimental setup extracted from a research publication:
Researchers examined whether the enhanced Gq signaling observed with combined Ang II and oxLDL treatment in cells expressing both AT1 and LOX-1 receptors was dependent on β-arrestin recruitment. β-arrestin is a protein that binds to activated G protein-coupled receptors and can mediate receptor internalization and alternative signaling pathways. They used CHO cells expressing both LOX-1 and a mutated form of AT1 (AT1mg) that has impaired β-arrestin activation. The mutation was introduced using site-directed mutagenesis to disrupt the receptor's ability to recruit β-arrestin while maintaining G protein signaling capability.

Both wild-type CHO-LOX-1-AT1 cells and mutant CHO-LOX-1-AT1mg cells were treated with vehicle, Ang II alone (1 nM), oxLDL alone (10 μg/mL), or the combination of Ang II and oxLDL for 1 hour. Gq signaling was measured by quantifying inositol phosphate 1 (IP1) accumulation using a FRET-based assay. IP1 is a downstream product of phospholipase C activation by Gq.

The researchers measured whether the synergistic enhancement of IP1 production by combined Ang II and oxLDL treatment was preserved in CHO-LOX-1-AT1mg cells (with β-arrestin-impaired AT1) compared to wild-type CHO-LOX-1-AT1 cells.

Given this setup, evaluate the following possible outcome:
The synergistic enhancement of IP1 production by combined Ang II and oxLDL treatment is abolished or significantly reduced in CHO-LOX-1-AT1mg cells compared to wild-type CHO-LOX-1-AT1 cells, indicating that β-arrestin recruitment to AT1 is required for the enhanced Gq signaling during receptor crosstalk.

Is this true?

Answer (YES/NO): NO